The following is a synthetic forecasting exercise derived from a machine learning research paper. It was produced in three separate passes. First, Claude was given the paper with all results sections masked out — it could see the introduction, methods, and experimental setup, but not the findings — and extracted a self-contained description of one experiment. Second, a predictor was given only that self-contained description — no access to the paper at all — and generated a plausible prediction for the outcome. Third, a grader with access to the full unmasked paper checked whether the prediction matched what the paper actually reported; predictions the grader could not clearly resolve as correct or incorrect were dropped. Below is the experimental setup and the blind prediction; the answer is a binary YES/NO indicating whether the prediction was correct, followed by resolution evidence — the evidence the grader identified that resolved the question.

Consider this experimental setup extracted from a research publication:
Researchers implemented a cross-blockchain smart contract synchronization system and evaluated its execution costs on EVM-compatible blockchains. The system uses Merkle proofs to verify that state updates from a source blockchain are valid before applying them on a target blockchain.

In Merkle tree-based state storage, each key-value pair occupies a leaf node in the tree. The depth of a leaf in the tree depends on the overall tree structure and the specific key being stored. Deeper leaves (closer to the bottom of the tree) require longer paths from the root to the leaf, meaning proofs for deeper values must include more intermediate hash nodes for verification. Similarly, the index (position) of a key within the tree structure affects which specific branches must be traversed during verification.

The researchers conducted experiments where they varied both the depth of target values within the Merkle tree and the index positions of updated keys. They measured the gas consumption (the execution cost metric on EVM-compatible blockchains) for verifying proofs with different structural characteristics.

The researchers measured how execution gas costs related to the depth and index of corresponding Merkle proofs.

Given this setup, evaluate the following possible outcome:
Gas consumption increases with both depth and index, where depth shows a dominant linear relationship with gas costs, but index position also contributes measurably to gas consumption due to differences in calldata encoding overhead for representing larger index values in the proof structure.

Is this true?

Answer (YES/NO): NO